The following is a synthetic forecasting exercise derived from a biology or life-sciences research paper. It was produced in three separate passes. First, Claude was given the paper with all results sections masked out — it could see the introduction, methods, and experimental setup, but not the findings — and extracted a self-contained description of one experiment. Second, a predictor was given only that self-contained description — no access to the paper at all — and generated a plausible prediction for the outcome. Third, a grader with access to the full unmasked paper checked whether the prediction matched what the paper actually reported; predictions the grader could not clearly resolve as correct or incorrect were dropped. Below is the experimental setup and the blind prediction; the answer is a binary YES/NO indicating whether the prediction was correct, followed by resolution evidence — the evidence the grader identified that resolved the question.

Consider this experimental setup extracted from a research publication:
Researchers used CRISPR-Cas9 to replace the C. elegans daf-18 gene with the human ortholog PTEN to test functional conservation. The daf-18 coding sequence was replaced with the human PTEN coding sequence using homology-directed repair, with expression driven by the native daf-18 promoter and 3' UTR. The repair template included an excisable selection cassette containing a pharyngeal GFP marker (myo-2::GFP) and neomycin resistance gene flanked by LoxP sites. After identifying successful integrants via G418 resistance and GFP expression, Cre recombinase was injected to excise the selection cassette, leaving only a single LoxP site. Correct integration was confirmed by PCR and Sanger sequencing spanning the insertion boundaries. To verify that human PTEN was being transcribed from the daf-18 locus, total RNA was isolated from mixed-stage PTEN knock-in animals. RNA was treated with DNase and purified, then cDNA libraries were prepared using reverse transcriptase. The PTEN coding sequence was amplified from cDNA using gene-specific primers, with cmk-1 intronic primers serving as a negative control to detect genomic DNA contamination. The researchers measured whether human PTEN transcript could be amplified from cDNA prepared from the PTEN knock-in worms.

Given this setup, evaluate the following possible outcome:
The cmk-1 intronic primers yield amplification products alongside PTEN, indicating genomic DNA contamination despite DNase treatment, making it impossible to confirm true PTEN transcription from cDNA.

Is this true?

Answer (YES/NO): NO